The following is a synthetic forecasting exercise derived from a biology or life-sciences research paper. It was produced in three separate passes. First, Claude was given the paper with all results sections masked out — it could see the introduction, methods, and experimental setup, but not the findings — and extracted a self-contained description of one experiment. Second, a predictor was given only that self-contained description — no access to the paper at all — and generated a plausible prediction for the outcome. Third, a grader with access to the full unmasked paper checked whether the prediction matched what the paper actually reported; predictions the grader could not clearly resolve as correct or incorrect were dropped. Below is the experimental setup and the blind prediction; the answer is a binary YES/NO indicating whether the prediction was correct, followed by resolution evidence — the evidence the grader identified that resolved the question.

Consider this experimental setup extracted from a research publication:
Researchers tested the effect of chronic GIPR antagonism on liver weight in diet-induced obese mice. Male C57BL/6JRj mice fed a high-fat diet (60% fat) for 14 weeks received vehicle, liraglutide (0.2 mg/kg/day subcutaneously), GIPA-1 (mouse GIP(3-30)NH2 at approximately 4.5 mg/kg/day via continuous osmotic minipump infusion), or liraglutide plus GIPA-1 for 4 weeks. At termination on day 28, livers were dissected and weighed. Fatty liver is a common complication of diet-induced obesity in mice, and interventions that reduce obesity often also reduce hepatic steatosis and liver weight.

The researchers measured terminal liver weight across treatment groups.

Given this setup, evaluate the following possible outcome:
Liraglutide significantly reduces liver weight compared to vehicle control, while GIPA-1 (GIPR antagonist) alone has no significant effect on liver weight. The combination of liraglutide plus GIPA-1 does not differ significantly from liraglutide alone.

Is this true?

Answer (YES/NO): NO